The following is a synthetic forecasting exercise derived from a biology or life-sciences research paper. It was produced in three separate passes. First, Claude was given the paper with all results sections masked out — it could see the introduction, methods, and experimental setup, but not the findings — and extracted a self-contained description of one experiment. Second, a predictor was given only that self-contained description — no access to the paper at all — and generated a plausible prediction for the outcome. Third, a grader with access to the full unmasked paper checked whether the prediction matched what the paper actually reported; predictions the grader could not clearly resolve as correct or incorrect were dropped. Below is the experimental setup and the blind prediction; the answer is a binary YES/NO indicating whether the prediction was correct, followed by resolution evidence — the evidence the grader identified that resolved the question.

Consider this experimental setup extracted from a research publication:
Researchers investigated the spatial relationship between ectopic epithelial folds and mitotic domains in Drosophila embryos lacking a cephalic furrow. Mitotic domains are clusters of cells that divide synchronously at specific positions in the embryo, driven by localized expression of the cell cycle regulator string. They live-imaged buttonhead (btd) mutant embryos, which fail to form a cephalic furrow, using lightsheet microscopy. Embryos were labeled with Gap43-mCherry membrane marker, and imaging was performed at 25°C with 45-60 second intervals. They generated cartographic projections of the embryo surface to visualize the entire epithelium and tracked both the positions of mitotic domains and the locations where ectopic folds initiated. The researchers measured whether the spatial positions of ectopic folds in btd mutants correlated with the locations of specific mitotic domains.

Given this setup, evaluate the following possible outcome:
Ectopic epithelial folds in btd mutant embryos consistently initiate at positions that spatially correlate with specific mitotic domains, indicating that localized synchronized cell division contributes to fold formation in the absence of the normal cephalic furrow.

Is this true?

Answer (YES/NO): YES